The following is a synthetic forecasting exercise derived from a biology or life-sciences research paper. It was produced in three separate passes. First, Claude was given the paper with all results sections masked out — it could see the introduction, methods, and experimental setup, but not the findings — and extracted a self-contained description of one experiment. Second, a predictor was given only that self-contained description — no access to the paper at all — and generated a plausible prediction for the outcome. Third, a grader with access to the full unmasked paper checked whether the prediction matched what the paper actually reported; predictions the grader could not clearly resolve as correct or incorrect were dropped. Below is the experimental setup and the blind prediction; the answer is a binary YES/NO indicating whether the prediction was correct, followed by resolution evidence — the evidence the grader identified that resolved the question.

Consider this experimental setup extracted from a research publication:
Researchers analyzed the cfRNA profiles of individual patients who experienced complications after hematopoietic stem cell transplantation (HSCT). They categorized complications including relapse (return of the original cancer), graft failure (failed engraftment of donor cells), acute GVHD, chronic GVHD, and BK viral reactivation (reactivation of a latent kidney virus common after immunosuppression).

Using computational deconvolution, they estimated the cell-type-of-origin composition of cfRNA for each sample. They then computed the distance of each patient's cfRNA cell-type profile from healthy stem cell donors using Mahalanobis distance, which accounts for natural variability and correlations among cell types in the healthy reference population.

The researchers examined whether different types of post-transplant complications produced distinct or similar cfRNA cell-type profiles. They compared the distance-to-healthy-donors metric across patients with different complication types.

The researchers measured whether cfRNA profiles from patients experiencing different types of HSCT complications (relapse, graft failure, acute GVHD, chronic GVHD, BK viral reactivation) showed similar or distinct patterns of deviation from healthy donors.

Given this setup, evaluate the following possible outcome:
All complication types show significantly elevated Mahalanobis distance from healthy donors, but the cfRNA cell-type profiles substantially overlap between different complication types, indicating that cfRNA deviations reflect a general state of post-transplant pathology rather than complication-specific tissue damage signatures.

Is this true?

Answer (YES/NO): NO